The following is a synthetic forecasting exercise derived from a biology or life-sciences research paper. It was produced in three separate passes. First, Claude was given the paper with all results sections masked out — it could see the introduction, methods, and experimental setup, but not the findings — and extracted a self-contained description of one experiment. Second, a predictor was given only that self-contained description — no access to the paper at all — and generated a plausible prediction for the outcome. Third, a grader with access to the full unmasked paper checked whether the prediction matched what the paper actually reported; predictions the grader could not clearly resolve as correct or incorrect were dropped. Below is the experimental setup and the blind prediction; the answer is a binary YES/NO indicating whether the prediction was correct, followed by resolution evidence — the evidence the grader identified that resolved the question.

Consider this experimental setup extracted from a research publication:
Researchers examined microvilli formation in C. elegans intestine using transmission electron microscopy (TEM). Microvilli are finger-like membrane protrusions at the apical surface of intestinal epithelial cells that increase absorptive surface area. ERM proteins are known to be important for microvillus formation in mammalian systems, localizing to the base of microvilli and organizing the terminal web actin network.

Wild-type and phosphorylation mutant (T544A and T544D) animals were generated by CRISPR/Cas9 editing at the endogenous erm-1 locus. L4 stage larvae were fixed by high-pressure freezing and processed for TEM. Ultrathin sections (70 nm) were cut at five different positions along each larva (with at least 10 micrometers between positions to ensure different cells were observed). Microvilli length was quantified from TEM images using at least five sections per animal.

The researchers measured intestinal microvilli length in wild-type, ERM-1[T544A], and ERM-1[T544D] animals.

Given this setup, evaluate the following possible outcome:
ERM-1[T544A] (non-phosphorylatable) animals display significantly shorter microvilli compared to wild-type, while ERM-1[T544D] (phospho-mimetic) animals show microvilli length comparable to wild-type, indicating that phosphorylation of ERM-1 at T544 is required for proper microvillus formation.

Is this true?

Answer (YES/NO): NO